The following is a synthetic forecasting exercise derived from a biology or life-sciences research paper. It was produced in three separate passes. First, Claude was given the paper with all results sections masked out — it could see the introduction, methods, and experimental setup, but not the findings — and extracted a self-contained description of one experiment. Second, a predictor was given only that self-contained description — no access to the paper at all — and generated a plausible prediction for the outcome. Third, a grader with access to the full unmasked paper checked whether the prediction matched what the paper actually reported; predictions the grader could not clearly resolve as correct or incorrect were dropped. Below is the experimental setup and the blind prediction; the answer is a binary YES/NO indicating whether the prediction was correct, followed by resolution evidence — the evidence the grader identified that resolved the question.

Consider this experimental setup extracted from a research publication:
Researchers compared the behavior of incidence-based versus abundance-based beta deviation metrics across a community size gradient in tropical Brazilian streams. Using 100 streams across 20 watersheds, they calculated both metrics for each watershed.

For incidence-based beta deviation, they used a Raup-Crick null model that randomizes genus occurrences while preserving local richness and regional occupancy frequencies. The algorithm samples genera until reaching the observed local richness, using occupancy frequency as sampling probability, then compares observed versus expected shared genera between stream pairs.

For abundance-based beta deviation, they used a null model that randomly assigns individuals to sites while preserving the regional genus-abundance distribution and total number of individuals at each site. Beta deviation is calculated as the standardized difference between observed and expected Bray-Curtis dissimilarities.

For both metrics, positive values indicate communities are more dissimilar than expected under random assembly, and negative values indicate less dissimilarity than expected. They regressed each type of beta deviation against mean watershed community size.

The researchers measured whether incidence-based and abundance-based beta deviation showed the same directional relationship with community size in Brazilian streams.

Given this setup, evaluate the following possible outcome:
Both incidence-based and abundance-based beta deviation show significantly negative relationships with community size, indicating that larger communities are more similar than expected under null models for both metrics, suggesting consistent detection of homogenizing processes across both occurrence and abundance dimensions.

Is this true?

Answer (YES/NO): NO